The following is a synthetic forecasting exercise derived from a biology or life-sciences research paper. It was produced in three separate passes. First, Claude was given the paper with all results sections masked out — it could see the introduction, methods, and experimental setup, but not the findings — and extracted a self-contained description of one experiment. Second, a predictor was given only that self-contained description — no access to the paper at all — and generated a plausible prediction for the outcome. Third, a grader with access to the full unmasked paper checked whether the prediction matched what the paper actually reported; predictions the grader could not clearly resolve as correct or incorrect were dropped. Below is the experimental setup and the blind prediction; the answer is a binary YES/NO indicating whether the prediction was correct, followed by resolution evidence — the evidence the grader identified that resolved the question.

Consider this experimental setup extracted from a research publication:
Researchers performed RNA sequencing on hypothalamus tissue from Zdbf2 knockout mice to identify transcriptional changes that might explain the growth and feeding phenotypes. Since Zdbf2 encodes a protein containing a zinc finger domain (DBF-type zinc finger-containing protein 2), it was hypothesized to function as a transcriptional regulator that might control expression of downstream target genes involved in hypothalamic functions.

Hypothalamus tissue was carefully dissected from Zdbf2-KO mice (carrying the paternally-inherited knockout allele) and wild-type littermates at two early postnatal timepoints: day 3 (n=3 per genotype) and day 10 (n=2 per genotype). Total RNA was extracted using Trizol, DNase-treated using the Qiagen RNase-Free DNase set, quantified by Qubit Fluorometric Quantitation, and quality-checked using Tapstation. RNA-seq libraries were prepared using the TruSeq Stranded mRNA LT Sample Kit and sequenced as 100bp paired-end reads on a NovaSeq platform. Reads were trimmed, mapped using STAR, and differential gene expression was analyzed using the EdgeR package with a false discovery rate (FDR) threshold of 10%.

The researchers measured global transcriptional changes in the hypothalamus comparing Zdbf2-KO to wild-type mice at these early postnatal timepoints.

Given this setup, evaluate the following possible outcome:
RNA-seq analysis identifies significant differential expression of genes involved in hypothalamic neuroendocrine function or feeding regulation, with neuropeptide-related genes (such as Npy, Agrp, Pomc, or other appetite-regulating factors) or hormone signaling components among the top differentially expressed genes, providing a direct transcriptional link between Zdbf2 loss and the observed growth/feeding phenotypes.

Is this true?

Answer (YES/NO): YES